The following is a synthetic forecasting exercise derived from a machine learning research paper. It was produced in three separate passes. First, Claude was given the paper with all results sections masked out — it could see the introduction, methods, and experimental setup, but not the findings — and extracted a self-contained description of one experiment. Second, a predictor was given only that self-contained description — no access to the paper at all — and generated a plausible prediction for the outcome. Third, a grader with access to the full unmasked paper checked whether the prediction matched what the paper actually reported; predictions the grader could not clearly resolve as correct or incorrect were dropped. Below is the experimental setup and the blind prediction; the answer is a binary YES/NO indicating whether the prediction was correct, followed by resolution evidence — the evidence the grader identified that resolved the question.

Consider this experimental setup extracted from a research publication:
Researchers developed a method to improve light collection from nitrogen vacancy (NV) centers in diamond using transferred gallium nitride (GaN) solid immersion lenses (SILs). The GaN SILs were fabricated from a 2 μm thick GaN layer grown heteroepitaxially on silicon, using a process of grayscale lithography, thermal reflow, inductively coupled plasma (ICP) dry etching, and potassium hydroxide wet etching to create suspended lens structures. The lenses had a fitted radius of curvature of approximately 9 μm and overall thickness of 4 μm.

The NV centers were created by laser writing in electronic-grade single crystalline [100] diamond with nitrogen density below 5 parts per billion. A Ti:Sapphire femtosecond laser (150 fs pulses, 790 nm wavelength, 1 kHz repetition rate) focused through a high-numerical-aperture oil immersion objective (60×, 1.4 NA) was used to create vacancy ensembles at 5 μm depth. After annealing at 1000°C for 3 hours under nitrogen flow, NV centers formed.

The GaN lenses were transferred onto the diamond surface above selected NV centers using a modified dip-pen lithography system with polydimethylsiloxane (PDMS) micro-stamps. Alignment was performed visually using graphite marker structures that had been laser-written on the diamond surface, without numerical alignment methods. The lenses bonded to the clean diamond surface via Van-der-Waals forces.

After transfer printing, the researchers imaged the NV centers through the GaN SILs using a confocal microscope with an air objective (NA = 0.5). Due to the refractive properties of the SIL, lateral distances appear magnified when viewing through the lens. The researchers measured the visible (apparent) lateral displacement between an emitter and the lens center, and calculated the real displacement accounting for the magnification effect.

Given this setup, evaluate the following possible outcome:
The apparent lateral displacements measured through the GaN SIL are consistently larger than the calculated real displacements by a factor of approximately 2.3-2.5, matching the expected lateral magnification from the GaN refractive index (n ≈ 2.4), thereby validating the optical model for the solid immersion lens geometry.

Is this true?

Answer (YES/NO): NO